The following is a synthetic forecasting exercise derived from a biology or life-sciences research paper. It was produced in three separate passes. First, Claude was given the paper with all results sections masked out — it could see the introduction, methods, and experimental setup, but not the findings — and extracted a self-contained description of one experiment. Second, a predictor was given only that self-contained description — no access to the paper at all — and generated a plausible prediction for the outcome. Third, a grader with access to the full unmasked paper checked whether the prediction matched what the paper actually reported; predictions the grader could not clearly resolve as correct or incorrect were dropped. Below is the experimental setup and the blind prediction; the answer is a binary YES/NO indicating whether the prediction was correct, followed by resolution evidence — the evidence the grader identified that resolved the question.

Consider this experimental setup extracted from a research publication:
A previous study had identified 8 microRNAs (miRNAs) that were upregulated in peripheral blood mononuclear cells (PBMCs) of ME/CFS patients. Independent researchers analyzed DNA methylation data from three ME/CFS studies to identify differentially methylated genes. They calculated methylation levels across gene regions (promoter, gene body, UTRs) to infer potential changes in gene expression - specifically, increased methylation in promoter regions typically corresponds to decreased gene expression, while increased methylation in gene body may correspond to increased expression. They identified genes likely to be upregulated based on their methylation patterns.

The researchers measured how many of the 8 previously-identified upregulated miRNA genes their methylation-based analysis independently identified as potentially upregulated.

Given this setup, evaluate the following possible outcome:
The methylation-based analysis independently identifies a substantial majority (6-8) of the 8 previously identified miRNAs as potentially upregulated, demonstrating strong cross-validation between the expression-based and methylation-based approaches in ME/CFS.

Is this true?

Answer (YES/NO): NO